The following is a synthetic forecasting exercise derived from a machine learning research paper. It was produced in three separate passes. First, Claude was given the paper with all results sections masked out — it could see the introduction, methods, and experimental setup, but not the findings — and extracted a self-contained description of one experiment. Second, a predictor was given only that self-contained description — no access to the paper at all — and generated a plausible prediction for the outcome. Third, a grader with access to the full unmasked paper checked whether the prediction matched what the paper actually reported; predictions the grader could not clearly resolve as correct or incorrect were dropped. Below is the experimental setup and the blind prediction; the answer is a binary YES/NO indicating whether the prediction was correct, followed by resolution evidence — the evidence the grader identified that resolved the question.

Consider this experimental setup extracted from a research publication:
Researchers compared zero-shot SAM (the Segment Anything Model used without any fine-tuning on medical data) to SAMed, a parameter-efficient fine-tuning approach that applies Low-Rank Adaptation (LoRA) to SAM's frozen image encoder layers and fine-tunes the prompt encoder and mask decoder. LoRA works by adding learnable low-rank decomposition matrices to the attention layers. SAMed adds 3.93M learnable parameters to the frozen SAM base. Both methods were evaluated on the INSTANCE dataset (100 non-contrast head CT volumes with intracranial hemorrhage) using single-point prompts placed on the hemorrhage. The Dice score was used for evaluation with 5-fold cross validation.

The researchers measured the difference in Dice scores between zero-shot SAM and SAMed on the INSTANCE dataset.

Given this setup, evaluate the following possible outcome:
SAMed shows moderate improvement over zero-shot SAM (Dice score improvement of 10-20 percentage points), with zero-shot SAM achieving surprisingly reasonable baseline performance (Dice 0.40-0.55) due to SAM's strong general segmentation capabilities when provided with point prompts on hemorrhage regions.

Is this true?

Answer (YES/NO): NO